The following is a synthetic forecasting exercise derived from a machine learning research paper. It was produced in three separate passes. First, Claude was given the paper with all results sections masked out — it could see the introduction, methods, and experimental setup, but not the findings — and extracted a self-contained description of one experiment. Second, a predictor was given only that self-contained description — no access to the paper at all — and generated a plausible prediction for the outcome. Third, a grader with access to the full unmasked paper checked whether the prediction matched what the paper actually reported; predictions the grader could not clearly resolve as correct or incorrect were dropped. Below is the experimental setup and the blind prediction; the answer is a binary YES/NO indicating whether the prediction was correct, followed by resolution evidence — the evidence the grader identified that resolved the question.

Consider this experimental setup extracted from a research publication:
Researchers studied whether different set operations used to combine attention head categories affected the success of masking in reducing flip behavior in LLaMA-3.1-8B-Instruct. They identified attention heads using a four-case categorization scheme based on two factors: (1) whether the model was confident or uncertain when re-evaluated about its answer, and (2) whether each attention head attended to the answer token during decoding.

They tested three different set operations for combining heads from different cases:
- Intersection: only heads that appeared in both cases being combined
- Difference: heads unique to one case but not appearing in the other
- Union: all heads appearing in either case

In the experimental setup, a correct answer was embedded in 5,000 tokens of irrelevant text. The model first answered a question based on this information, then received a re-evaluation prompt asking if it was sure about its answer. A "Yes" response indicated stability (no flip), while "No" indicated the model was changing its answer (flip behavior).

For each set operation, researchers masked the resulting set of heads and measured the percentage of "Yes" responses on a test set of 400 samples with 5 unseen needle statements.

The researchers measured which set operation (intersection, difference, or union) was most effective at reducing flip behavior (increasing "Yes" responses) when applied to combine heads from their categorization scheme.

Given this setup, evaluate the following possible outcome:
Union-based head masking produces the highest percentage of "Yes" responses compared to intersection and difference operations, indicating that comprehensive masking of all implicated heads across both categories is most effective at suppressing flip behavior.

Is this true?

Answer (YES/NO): YES